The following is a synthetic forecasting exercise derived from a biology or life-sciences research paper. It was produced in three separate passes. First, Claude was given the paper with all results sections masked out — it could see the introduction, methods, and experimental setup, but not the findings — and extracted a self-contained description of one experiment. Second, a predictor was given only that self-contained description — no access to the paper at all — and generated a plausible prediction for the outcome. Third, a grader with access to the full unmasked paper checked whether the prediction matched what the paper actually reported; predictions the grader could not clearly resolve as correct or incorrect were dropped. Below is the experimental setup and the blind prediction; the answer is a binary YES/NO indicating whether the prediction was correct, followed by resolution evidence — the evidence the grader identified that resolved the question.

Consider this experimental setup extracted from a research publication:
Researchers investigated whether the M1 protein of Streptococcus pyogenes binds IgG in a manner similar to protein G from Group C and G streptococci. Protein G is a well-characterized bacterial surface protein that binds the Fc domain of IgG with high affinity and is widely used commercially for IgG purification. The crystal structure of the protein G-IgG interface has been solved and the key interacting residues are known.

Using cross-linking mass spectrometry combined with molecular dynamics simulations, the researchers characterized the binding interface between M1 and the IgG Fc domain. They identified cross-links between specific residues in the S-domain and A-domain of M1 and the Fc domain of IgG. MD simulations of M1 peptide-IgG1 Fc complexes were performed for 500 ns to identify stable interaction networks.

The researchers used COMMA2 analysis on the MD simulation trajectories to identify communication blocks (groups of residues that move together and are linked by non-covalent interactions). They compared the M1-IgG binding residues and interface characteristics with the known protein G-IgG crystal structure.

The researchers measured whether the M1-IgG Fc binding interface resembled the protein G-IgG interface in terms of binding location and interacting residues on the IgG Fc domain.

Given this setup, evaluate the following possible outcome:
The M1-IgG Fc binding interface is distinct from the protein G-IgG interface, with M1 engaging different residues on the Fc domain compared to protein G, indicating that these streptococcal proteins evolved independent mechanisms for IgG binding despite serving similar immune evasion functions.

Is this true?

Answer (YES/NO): NO